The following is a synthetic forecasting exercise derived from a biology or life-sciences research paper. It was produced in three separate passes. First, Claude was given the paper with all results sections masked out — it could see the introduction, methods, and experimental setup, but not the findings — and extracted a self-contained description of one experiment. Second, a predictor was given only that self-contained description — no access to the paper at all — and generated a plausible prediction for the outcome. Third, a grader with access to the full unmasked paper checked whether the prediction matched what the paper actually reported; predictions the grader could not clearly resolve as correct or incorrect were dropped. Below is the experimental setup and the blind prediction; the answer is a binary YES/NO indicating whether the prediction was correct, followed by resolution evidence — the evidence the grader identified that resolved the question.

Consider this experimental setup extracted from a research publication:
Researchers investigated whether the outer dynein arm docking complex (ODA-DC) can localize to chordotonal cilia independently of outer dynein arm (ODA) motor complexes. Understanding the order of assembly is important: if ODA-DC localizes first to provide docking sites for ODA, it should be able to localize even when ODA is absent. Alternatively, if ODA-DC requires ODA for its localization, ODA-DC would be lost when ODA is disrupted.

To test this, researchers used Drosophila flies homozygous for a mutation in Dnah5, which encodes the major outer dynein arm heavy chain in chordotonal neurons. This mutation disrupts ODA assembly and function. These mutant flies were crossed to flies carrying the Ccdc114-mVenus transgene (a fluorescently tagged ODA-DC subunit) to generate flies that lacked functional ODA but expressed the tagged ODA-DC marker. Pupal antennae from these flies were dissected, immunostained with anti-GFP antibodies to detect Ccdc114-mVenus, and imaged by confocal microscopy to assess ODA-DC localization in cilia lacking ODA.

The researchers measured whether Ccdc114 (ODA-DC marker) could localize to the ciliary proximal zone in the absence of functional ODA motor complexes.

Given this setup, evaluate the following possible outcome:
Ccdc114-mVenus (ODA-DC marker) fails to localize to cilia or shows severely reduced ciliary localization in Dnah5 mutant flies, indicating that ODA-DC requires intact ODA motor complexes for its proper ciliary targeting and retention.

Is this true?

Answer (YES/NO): NO